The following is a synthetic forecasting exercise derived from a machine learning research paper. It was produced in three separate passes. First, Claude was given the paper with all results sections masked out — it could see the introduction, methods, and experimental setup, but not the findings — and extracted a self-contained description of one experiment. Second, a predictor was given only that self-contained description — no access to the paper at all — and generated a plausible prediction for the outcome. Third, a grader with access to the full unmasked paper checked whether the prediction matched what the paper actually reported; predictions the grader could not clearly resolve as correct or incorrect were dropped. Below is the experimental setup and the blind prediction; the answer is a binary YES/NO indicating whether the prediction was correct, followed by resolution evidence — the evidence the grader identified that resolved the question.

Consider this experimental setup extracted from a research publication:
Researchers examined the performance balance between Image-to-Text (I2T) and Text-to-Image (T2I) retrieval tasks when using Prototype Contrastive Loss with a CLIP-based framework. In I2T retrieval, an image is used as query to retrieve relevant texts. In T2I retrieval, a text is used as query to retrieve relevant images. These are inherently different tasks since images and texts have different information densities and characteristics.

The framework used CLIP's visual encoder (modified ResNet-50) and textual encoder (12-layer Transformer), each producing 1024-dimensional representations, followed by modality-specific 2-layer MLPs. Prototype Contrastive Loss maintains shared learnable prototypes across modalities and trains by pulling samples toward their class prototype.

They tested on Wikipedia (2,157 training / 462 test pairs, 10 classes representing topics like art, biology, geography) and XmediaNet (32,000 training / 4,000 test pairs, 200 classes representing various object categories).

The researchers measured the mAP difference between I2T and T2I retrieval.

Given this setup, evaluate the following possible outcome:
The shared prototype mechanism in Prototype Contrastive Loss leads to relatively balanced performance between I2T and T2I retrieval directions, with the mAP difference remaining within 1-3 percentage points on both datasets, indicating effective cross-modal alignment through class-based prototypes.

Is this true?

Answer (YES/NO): YES